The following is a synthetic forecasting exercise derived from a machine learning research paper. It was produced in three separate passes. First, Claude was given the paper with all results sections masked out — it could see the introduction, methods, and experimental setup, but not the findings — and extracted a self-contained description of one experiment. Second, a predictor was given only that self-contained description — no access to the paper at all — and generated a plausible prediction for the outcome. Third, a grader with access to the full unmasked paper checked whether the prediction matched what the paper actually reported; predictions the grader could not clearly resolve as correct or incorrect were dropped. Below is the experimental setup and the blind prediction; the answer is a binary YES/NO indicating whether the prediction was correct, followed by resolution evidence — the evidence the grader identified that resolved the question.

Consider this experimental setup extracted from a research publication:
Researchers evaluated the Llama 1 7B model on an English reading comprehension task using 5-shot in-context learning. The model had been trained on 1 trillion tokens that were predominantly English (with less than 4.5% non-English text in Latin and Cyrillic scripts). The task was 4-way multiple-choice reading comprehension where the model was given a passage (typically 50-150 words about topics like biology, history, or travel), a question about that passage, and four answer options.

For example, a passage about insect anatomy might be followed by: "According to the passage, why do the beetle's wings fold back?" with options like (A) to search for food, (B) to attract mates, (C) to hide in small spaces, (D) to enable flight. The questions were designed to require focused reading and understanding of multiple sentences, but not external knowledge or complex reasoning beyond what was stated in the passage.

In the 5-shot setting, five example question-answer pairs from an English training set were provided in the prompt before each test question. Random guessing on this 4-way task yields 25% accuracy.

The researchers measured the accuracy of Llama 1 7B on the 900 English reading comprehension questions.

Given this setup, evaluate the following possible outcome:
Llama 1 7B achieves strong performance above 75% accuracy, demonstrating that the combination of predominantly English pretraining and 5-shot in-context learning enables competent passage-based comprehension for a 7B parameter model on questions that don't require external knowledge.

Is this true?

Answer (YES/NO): NO